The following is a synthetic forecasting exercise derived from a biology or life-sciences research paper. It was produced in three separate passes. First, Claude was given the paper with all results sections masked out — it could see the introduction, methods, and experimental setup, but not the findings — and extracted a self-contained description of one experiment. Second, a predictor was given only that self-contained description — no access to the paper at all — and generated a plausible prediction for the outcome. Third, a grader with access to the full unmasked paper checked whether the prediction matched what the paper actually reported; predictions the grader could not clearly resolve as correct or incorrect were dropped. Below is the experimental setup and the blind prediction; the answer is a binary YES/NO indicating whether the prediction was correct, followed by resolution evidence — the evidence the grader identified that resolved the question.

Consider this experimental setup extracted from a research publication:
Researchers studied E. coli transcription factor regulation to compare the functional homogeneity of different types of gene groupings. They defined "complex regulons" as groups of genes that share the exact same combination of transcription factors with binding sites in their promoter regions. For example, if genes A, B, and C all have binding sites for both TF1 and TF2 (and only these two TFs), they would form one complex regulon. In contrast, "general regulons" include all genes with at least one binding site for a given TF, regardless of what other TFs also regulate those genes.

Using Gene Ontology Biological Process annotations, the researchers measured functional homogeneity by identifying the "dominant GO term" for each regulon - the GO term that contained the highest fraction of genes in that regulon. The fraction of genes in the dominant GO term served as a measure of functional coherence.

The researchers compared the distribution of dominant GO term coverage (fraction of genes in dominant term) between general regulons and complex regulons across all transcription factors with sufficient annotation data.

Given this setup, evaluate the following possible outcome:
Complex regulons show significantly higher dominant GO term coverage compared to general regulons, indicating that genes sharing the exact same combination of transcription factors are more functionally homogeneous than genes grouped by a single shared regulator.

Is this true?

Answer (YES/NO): YES